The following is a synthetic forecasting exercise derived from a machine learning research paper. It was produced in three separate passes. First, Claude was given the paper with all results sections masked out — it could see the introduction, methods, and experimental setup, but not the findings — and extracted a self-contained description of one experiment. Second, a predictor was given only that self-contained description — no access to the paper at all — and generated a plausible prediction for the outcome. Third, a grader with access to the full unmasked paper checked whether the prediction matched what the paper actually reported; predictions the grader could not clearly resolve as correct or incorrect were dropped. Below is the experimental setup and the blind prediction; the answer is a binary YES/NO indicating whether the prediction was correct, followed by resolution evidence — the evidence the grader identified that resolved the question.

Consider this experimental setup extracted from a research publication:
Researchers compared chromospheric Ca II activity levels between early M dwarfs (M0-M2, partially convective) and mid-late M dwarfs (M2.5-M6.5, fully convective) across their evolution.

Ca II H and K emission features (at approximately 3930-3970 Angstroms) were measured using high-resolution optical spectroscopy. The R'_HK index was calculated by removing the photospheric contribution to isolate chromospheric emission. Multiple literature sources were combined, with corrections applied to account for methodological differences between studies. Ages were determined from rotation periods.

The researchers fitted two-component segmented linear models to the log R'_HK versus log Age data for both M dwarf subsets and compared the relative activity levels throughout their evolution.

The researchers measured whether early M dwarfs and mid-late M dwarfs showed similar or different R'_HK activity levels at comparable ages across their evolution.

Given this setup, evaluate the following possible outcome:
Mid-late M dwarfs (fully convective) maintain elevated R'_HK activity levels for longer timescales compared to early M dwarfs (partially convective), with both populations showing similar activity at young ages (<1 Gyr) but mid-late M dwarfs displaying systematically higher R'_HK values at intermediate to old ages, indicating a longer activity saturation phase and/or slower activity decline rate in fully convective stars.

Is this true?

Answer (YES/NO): NO